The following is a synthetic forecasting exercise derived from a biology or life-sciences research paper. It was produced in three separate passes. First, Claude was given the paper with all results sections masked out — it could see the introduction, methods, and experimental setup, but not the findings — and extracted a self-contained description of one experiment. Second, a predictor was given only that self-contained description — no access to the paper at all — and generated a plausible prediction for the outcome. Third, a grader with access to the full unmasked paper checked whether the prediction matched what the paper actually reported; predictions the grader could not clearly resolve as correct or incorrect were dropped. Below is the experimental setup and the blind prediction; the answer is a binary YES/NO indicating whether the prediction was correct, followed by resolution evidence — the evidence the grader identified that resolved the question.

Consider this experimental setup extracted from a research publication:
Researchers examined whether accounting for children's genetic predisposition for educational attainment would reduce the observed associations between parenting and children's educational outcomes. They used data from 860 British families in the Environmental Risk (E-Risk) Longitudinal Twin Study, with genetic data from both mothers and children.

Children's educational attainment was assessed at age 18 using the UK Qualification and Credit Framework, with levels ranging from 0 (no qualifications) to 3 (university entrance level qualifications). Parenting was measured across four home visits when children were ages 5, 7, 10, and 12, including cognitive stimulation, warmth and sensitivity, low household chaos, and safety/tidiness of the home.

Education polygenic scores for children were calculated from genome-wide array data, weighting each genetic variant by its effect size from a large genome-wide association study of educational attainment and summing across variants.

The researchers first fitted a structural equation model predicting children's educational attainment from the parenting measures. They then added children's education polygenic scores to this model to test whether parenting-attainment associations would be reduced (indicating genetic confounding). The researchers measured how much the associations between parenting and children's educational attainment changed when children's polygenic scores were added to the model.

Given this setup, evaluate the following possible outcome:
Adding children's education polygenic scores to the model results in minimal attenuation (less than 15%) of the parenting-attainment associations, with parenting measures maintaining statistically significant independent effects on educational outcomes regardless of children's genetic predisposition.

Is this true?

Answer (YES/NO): YES